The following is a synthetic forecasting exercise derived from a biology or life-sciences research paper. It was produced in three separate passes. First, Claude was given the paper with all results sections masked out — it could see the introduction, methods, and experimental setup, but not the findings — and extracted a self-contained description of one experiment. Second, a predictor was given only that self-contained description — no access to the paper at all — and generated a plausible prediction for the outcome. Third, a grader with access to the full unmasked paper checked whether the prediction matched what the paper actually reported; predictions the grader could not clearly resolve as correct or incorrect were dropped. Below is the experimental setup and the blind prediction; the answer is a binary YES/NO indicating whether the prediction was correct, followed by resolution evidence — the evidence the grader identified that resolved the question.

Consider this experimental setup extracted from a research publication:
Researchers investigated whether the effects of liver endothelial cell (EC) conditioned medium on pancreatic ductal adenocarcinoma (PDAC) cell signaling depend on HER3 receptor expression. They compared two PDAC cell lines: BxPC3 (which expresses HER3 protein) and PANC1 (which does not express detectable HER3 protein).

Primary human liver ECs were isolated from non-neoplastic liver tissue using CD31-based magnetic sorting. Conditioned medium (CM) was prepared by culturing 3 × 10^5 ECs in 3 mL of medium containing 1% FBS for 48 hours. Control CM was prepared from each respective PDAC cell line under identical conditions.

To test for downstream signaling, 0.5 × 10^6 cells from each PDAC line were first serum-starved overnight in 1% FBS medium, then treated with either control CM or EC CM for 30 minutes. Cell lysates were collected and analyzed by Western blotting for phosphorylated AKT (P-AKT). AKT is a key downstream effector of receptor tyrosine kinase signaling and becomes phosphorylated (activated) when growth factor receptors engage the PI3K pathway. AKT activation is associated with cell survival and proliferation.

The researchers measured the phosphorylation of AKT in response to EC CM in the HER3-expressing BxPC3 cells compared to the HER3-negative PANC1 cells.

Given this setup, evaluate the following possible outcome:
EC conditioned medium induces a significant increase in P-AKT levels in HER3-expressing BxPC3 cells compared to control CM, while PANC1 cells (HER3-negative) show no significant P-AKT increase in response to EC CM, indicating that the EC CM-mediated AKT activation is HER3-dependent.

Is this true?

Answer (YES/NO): NO